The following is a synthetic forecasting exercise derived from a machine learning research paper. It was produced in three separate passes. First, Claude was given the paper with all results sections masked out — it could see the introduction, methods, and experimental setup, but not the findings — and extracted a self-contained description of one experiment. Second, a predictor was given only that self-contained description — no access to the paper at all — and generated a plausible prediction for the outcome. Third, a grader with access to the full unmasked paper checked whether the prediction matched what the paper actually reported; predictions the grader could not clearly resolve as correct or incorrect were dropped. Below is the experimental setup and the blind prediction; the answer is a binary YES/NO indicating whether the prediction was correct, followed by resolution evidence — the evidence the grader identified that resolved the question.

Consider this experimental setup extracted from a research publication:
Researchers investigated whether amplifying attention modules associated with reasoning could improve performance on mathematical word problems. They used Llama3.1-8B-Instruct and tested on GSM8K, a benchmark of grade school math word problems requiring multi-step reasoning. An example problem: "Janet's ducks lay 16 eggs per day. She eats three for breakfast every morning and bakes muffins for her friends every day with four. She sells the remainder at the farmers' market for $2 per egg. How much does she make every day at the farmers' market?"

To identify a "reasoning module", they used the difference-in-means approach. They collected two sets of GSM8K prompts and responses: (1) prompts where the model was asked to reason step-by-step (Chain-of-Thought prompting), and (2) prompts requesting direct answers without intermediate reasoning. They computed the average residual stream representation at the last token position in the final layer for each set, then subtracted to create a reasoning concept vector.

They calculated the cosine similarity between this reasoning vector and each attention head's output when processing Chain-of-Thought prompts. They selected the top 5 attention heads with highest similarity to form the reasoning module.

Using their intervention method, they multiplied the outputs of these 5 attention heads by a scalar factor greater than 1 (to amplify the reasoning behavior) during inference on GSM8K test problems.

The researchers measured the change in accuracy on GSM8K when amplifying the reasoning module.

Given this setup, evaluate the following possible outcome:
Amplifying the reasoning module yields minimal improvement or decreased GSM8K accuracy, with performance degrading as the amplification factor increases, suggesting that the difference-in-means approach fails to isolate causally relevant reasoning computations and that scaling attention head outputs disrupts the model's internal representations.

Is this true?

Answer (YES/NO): NO